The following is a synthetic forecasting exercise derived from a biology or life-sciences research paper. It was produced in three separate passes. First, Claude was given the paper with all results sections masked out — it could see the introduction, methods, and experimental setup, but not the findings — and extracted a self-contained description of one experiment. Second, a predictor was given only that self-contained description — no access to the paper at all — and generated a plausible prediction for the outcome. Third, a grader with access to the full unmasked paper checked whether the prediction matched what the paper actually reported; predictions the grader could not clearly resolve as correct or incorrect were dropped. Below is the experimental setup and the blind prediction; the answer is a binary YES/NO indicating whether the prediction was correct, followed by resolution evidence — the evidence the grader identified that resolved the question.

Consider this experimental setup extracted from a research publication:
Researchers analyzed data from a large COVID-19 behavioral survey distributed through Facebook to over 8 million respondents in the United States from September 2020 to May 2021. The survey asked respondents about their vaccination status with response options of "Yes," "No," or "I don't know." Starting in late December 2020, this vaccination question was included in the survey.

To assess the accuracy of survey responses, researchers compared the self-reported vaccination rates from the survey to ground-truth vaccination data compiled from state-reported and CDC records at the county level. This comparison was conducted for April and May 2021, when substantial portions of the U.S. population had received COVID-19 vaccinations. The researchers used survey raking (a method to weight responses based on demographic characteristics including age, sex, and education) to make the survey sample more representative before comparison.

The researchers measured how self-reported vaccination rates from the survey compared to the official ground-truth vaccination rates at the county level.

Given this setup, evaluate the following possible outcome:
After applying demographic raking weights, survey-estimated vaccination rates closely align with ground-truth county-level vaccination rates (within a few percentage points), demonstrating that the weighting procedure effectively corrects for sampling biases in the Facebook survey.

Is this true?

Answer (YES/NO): NO